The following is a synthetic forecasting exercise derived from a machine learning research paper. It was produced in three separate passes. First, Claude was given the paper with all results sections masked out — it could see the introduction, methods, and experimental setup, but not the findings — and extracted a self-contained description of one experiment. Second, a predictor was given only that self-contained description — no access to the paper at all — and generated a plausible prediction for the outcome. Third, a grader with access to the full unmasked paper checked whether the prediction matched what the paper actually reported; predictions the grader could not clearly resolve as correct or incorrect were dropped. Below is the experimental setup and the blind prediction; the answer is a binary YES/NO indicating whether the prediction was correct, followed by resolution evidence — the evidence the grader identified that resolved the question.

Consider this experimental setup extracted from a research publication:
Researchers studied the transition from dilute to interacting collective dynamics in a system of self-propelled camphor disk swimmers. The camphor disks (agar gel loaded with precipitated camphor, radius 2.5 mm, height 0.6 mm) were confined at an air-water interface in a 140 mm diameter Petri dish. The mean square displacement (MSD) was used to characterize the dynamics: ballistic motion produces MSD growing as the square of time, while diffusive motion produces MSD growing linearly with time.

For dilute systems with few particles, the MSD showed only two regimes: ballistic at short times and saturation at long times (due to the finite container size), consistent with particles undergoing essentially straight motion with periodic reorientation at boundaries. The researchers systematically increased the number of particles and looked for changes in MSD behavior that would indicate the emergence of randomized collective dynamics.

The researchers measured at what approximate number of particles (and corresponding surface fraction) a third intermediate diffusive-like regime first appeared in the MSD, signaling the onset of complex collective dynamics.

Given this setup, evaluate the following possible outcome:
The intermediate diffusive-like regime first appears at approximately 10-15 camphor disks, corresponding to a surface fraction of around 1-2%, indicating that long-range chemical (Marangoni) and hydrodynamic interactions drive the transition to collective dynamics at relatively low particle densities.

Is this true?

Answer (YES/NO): NO